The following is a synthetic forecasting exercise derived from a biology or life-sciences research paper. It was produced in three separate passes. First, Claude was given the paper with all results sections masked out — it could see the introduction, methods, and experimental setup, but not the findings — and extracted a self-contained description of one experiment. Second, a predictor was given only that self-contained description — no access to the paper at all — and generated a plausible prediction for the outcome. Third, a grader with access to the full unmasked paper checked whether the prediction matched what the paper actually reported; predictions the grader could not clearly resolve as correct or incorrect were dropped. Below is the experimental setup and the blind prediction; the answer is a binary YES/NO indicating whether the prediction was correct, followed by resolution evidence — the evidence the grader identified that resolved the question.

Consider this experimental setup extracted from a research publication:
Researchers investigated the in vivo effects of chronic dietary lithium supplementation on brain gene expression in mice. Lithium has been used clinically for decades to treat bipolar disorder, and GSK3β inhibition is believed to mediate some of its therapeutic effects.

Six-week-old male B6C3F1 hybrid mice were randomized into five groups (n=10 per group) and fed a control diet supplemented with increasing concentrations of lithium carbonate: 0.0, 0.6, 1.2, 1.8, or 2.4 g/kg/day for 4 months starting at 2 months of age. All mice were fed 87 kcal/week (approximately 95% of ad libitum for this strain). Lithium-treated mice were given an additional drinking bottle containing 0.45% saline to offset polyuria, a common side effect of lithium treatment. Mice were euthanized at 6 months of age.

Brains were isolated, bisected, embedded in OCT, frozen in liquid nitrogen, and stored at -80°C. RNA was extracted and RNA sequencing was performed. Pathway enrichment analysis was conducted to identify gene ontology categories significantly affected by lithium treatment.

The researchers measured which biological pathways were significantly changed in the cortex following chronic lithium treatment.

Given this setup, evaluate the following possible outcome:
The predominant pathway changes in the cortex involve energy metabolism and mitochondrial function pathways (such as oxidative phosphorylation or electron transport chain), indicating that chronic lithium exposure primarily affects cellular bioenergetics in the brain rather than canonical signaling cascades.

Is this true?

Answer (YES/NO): NO